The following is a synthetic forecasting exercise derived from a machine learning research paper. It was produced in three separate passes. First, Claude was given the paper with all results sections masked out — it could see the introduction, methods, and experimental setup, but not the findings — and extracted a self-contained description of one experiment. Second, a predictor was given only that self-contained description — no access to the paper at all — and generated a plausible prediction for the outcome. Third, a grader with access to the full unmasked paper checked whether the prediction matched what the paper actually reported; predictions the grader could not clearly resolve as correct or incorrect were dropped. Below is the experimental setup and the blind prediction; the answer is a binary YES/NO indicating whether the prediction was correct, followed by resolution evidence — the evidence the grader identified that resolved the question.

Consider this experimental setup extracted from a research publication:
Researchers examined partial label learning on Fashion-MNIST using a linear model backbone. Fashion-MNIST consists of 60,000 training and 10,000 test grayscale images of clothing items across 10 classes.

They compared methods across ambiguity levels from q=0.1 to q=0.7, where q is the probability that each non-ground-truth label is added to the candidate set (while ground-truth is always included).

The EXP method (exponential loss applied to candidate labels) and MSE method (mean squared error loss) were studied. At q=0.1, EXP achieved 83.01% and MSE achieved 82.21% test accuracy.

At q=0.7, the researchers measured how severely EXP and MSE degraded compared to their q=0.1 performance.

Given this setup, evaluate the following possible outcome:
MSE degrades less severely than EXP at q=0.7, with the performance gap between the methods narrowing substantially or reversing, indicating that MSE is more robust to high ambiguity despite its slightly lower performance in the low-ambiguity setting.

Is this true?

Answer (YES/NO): NO